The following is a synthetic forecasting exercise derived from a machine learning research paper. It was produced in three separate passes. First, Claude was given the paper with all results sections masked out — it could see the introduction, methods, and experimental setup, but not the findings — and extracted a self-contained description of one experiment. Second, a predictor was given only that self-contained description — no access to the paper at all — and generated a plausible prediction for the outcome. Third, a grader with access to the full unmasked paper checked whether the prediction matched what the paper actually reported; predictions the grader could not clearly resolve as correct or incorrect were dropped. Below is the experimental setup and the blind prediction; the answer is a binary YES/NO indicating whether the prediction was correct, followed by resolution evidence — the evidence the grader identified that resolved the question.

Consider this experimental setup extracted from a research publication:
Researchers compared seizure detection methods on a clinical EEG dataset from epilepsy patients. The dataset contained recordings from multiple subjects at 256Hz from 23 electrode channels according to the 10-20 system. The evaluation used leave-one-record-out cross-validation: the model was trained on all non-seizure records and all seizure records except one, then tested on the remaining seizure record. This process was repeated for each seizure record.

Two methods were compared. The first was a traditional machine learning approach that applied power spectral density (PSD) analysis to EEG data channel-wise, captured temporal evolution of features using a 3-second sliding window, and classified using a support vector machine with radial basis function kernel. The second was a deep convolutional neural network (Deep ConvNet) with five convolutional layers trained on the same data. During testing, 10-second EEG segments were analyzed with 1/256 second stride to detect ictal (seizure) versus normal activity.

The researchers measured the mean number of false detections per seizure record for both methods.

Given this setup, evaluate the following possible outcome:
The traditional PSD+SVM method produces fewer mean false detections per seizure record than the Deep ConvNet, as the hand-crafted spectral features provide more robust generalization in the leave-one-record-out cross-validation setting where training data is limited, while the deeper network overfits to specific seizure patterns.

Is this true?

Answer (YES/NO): YES